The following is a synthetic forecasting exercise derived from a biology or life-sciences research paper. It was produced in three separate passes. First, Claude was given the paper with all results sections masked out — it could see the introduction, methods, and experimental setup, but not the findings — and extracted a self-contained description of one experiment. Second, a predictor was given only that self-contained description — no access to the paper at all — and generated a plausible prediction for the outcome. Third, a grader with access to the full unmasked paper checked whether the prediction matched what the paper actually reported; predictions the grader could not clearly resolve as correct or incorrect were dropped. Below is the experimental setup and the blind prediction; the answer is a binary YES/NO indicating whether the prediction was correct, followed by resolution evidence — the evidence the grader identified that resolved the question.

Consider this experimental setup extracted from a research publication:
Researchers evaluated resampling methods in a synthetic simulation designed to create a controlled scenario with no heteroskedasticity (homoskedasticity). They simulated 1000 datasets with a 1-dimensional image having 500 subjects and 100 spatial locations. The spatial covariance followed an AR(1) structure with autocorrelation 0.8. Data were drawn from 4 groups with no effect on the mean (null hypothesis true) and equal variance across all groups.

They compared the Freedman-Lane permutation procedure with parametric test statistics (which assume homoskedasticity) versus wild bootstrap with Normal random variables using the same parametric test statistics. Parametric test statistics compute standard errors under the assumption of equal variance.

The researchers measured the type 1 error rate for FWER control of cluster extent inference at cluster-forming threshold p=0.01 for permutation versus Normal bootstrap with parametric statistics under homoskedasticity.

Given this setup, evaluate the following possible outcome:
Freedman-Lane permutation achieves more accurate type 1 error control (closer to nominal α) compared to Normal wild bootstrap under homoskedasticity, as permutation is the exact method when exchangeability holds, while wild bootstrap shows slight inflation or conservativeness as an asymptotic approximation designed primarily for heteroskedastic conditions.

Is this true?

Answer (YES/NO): YES